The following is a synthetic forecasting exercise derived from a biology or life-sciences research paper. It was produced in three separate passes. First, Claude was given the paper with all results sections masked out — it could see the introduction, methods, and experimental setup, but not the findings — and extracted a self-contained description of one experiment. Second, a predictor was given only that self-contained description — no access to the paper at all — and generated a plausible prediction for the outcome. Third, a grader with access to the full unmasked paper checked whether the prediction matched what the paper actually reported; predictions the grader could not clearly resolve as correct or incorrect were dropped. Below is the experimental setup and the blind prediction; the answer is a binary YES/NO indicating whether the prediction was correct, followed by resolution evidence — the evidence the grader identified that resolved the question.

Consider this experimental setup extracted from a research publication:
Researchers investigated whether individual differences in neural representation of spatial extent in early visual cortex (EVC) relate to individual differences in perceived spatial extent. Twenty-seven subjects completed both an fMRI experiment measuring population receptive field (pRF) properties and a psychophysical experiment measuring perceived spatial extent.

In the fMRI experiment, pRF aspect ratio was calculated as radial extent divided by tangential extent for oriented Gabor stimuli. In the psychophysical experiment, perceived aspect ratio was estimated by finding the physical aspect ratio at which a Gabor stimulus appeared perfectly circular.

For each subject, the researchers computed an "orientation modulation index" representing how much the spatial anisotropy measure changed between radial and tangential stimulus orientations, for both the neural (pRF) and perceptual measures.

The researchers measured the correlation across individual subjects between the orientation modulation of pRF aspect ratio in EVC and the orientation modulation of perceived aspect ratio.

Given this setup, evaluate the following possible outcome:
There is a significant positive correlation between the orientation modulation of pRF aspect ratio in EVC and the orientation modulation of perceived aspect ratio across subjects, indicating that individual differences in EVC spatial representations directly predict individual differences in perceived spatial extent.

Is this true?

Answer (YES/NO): YES